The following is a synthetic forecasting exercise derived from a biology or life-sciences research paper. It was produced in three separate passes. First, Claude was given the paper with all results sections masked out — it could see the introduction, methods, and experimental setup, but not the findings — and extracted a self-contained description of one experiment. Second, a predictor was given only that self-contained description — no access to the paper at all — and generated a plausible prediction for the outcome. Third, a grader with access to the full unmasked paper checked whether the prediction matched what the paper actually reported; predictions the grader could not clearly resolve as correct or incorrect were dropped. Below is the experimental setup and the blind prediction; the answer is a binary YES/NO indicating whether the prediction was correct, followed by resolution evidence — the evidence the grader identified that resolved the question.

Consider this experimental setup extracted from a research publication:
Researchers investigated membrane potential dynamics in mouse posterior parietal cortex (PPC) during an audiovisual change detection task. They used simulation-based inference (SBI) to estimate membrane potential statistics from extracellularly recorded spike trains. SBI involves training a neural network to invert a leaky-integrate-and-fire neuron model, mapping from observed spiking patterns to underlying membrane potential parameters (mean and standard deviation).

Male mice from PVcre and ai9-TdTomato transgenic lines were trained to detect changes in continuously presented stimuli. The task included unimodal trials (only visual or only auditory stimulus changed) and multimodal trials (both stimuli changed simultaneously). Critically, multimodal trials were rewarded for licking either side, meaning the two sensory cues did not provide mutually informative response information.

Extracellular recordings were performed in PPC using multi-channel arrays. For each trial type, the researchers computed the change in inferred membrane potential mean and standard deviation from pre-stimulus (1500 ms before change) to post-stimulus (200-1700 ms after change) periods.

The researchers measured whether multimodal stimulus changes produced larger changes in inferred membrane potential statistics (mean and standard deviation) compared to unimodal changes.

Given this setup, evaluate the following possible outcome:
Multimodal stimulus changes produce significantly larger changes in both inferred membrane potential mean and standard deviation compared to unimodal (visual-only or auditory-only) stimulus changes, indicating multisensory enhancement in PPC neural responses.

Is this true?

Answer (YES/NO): NO